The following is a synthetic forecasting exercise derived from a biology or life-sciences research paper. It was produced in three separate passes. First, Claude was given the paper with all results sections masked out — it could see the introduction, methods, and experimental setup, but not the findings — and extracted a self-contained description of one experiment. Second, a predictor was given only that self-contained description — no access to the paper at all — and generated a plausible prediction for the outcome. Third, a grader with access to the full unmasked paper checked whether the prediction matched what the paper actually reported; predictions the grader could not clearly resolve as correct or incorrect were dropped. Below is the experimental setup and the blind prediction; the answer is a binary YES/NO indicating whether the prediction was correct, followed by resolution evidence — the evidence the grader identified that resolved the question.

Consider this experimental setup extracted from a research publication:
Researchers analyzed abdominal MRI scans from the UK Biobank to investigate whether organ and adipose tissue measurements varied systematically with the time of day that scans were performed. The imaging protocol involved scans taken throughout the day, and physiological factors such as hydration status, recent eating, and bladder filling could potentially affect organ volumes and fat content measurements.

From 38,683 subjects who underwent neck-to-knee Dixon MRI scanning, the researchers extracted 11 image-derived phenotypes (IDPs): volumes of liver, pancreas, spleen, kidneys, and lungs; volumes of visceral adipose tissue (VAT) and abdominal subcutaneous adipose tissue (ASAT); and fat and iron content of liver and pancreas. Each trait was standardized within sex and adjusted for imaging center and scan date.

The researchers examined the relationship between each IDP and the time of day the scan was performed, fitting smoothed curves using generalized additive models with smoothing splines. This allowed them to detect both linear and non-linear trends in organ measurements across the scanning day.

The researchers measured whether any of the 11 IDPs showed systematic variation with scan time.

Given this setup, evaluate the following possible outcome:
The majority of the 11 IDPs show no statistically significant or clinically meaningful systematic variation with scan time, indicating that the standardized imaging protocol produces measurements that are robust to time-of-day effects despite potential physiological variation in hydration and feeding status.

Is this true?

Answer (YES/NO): NO